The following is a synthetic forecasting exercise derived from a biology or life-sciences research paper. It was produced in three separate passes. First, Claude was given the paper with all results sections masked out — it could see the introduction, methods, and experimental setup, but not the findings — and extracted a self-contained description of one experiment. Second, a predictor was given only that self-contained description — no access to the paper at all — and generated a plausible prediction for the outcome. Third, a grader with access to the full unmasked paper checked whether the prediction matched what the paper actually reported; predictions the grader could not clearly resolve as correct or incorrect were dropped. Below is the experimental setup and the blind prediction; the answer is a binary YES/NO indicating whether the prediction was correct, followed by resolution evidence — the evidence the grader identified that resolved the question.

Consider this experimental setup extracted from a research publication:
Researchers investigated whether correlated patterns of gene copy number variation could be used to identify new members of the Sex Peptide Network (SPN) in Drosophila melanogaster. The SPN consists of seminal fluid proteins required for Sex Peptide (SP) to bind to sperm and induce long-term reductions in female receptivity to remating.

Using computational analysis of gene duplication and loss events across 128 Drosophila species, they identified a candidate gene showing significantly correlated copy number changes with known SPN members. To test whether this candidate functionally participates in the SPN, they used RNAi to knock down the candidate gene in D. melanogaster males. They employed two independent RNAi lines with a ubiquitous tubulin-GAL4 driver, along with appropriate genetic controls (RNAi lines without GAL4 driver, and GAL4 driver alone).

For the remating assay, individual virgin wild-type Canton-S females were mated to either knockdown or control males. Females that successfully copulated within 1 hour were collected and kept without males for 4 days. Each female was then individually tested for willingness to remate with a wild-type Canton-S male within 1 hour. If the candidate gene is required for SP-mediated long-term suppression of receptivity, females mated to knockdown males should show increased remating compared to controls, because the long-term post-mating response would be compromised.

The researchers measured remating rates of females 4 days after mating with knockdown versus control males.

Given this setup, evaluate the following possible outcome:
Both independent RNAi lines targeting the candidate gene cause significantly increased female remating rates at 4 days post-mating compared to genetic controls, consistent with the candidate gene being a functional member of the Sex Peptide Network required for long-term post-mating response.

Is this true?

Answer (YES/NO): YES